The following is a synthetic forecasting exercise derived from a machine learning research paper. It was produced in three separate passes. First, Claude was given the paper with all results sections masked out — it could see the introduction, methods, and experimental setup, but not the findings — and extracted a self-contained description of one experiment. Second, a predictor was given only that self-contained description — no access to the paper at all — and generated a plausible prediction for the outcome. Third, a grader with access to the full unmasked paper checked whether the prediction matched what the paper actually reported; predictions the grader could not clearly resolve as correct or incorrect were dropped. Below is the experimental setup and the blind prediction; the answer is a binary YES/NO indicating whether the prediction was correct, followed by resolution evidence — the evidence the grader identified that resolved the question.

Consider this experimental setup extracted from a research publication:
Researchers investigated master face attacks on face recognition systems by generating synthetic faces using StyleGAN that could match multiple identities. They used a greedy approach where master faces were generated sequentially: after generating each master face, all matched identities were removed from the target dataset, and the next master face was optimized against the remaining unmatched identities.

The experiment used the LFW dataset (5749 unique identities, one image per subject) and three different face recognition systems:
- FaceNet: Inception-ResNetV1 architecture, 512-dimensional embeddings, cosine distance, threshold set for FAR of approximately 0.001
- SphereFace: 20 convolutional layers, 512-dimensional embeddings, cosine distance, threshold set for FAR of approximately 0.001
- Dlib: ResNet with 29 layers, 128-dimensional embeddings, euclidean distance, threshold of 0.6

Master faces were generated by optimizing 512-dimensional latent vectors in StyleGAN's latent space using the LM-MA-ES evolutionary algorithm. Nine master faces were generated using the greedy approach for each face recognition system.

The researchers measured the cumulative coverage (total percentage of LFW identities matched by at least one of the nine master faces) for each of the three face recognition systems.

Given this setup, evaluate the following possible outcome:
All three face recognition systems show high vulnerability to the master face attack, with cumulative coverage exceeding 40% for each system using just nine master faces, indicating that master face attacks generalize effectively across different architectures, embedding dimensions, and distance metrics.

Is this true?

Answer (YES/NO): YES